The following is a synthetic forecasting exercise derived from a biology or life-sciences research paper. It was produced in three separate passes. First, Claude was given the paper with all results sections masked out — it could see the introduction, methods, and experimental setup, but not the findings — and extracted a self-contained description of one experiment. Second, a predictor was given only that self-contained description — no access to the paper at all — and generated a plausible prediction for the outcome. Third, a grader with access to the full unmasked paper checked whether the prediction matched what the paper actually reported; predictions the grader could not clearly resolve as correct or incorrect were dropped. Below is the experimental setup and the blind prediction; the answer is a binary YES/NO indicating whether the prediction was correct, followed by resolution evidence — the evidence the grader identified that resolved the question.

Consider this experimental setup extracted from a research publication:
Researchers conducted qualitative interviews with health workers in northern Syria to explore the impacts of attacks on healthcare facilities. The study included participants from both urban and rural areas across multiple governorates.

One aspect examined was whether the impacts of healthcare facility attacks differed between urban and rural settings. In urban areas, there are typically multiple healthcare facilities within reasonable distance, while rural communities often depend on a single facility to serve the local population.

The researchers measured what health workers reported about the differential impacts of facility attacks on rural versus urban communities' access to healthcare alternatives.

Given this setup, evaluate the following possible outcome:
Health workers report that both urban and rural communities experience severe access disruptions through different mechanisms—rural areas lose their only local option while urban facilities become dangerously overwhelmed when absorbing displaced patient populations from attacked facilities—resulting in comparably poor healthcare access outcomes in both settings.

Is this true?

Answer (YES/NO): NO